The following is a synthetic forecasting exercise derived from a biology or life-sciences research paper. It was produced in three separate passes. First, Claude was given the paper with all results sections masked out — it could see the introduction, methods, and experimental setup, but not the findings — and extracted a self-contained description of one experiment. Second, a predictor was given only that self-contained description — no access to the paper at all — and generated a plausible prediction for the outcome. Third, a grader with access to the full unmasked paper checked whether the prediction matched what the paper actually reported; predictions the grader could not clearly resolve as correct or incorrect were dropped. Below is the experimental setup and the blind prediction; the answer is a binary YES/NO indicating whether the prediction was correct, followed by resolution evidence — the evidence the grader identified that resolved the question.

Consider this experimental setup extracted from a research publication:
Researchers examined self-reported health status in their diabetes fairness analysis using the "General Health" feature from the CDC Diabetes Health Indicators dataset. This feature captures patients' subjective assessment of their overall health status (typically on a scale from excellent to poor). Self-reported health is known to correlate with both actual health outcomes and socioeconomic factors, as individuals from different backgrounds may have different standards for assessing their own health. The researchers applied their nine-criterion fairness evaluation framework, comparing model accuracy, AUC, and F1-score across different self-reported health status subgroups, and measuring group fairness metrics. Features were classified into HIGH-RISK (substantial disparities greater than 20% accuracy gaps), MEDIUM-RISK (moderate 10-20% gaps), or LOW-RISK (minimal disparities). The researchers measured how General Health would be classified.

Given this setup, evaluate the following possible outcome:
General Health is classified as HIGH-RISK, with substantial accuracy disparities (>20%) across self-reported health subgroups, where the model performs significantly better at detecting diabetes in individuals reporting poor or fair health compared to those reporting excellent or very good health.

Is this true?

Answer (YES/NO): NO